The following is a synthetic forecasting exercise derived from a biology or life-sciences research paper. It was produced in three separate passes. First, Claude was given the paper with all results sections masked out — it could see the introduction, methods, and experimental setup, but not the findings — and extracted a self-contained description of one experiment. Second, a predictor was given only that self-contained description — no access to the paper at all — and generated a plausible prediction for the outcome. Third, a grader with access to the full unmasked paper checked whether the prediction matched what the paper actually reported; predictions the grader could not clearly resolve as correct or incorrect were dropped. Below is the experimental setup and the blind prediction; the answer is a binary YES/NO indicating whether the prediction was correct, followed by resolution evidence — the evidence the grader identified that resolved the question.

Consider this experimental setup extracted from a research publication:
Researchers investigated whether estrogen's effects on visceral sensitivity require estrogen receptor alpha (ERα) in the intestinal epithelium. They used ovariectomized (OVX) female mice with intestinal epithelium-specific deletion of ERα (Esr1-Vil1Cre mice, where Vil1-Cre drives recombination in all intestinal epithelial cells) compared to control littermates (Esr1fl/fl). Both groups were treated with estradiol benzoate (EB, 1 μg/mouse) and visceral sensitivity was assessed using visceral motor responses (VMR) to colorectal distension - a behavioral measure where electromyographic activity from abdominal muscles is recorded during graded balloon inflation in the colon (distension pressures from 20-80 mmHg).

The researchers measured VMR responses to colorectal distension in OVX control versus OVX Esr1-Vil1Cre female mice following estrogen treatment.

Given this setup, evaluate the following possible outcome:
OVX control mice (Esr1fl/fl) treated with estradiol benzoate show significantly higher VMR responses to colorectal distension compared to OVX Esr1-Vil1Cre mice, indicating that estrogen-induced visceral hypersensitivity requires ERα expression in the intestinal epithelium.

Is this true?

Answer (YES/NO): YES